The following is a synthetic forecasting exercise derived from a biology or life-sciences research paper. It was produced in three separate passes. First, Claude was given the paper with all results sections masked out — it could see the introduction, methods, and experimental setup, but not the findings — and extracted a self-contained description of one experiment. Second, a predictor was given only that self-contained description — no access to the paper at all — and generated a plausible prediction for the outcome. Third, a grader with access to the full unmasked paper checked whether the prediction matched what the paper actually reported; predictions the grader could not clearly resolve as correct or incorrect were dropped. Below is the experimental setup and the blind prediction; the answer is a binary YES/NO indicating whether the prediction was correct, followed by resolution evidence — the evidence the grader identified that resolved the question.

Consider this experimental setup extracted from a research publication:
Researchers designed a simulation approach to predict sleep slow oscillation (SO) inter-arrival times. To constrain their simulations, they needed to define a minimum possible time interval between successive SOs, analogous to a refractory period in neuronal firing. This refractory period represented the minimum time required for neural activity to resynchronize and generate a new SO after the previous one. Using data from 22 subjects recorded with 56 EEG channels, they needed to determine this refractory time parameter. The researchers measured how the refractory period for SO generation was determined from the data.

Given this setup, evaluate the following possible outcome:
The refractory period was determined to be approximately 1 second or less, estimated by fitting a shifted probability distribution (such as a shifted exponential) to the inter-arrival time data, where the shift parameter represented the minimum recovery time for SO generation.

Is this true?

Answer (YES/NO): NO